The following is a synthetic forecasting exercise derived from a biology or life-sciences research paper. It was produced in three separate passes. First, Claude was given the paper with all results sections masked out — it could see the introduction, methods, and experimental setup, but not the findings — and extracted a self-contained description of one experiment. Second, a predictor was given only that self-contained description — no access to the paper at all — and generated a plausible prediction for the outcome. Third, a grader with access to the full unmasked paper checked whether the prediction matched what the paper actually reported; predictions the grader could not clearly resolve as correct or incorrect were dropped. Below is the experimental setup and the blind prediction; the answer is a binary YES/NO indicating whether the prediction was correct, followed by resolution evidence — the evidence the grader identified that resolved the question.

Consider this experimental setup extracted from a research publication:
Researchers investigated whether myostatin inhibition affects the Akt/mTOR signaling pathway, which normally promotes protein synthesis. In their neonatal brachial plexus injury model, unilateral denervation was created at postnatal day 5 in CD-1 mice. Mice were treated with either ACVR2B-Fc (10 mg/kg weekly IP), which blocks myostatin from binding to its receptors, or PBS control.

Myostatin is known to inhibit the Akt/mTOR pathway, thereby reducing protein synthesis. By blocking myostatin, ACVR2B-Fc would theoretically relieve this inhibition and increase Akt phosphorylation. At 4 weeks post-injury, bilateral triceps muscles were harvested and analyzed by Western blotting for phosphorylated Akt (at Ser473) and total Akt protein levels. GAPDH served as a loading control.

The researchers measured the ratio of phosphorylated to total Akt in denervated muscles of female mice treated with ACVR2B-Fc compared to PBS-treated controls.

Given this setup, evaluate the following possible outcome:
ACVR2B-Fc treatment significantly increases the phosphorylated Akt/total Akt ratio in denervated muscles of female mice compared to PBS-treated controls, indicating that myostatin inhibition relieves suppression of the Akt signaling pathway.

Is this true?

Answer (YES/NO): NO